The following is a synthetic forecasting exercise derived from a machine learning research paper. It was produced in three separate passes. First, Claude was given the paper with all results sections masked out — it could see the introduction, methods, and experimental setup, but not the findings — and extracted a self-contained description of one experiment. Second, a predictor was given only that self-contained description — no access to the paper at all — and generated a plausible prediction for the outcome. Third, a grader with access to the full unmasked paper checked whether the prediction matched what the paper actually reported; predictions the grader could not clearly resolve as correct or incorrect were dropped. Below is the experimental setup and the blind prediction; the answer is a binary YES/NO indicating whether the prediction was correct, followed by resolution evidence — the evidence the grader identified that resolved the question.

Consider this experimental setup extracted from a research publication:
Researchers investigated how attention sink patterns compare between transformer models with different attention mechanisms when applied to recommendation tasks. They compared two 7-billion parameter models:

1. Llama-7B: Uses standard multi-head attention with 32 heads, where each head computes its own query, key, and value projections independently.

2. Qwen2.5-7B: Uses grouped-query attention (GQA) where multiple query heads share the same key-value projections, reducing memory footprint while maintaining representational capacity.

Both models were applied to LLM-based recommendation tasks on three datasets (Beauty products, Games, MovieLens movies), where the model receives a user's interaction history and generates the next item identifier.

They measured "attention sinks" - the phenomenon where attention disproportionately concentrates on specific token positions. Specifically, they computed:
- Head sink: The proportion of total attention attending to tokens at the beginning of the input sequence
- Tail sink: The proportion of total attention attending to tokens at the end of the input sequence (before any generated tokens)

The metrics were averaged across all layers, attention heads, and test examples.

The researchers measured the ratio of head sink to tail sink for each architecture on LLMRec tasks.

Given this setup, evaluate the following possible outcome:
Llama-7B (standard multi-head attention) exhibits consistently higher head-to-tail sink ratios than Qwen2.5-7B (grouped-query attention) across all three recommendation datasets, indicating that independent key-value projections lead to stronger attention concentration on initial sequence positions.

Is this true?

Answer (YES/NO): YES